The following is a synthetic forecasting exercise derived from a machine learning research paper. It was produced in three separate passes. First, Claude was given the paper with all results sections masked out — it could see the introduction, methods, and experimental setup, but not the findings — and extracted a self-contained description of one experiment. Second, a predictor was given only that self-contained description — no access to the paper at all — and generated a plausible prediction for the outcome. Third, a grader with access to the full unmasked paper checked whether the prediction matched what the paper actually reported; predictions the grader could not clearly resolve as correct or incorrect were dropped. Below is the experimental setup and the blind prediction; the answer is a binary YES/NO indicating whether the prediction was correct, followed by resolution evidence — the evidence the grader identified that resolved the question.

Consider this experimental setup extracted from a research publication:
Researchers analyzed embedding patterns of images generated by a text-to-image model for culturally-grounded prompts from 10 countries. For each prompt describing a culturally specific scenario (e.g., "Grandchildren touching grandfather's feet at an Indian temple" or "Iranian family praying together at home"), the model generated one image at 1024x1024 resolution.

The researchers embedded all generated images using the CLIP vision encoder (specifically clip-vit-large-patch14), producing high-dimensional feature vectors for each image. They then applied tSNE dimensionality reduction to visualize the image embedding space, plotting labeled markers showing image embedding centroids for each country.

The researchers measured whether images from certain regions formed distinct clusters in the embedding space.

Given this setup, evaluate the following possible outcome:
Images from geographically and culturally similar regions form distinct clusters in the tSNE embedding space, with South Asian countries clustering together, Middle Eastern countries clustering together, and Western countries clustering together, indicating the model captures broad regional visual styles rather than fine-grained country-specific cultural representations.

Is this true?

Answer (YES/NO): NO